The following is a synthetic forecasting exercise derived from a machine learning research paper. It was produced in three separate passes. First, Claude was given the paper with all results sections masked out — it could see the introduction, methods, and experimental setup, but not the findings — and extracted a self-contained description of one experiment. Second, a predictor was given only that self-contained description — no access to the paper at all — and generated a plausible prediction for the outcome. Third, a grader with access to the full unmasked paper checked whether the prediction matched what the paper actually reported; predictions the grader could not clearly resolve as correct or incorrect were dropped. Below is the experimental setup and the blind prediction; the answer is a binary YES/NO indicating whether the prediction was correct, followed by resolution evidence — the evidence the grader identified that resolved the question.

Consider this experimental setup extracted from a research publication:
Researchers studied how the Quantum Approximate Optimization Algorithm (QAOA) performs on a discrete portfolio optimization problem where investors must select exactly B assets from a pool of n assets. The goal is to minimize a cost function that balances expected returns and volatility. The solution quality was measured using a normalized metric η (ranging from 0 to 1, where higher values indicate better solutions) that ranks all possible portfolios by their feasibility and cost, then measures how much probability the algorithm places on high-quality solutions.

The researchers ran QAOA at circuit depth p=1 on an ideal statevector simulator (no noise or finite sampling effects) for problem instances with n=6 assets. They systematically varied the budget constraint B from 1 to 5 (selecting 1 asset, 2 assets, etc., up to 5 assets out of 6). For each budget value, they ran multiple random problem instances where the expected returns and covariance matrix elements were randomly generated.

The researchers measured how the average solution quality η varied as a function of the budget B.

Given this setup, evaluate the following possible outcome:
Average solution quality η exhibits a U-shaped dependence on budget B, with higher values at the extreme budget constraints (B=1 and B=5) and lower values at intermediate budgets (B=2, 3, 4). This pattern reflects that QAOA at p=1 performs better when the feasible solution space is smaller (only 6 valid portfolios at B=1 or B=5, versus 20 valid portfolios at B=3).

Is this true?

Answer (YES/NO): YES